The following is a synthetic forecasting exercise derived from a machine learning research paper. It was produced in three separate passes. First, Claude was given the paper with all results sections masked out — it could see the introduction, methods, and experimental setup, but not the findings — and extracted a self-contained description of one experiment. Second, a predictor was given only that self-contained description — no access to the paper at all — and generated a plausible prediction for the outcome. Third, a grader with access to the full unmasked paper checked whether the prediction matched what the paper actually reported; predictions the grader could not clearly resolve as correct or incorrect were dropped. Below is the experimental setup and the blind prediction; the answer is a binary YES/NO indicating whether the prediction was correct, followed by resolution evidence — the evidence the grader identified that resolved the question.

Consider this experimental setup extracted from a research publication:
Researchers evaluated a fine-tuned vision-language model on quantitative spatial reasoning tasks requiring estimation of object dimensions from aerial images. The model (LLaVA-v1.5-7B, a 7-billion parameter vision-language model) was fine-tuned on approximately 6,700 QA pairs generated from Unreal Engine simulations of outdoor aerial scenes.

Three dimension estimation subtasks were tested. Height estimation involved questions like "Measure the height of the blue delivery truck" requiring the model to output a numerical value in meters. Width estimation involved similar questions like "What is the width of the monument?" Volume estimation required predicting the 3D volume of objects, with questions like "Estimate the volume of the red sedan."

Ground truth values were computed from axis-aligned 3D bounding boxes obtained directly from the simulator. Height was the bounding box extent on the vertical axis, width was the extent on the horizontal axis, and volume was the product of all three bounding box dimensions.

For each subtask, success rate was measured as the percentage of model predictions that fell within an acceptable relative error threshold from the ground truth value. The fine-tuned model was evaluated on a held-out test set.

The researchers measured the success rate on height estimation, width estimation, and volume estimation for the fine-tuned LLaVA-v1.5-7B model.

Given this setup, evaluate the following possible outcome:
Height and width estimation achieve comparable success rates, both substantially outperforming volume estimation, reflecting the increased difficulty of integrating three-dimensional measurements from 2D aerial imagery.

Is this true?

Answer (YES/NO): YES